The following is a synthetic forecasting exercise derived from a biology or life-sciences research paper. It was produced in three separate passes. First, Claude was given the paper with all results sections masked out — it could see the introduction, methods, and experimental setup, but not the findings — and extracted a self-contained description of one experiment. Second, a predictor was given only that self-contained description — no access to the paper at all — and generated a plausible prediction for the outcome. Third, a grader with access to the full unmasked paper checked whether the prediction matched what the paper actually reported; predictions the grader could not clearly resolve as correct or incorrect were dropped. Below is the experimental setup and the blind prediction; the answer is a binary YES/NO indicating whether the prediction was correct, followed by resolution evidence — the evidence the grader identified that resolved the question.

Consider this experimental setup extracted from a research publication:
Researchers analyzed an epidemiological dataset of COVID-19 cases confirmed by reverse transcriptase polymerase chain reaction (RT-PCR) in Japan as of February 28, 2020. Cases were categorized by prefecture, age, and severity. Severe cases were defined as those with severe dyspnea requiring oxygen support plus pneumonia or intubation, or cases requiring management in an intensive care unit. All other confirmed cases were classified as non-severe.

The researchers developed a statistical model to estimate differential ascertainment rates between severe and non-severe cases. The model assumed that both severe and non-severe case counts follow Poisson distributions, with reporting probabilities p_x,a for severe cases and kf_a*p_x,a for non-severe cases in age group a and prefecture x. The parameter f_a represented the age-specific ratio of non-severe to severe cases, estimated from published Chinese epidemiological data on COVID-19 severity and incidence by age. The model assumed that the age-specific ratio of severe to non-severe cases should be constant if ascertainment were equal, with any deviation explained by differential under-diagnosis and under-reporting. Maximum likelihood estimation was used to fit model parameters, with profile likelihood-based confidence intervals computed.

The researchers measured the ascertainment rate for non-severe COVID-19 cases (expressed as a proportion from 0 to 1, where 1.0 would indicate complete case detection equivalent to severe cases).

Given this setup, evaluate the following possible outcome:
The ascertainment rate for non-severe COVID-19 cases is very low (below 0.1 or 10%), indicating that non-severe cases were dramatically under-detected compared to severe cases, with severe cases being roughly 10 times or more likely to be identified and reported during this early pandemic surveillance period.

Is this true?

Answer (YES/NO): NO